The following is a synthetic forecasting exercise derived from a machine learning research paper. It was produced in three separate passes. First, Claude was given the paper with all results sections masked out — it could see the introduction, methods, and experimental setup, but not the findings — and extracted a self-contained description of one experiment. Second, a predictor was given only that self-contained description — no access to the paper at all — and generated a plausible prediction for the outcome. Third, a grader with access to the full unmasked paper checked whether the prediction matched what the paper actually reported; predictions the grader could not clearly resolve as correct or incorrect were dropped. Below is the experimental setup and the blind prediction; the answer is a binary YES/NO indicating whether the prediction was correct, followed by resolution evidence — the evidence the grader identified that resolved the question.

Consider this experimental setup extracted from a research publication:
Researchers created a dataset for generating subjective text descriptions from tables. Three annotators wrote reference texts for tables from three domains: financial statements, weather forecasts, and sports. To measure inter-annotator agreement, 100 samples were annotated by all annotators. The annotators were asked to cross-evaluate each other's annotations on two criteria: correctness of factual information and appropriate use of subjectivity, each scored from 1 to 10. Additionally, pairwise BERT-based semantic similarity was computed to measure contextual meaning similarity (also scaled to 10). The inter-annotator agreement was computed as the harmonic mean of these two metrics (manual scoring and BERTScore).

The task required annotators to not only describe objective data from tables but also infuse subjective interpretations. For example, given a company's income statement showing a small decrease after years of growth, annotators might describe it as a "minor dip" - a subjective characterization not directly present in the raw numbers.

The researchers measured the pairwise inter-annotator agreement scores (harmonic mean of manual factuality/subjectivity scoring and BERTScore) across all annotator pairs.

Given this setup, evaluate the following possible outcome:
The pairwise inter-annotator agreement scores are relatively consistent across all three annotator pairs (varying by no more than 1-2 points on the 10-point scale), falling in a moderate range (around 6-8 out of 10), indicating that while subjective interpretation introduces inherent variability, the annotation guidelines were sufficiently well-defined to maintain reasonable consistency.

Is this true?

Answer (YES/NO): NO